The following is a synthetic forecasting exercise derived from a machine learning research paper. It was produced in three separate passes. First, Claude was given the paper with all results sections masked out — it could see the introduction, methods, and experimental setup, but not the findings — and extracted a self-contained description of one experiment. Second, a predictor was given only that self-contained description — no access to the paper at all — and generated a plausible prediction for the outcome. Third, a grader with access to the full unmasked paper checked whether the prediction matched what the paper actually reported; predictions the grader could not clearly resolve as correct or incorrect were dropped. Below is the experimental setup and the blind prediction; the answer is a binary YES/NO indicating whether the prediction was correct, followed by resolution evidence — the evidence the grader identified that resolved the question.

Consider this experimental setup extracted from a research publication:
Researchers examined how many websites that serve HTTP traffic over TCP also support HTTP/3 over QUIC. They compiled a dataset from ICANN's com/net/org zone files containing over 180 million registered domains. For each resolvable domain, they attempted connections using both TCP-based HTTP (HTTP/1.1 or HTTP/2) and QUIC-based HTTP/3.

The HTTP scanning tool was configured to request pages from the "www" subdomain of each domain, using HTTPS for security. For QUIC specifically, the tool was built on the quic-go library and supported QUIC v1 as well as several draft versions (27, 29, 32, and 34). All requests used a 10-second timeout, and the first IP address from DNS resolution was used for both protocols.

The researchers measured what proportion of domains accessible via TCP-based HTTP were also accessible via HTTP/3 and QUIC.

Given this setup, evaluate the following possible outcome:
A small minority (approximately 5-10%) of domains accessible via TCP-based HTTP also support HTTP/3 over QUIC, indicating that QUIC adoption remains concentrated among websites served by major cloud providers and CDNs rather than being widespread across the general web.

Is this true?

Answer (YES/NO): NO